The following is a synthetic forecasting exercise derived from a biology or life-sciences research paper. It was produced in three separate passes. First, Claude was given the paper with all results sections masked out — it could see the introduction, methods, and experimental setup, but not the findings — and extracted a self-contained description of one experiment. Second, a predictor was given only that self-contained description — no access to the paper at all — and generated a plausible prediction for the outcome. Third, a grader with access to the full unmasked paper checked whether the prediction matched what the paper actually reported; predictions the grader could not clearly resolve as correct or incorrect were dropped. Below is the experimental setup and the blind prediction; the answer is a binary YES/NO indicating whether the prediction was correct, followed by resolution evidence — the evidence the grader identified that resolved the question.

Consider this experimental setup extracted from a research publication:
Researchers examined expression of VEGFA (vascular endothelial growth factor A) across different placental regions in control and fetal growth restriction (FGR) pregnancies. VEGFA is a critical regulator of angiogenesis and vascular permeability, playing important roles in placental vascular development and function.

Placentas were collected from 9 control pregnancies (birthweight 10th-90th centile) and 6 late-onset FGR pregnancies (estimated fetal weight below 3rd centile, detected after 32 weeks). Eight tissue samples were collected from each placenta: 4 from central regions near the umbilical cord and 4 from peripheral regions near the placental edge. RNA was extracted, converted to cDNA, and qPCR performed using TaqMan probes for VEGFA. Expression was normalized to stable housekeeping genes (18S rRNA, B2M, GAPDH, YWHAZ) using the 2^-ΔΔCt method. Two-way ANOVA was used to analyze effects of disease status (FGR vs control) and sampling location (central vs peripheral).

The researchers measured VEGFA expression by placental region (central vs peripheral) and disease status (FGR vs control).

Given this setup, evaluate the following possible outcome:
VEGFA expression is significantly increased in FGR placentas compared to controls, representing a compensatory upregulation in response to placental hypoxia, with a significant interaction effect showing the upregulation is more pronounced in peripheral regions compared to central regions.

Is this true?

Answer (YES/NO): NO